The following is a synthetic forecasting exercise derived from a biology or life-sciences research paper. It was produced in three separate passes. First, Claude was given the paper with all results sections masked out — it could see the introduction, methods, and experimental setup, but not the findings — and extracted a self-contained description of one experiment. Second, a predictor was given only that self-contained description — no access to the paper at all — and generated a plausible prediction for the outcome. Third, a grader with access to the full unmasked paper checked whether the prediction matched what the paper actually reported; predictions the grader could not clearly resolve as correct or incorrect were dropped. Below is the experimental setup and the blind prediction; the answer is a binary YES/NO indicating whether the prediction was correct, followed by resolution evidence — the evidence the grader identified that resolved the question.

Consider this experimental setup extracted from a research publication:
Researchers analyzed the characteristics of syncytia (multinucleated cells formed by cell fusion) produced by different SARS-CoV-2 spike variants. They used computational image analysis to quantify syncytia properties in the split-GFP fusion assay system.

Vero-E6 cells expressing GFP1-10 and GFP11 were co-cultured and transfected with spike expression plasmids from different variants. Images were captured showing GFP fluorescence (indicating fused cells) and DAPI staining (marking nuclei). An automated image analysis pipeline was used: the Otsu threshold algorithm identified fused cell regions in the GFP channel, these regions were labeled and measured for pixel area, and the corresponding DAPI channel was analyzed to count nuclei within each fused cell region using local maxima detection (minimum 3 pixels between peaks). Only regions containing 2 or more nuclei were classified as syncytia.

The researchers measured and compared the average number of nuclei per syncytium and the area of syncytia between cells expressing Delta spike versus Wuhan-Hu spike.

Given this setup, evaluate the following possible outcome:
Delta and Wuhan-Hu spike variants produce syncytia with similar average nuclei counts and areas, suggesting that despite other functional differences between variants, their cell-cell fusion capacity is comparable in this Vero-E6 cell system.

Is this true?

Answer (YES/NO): NO